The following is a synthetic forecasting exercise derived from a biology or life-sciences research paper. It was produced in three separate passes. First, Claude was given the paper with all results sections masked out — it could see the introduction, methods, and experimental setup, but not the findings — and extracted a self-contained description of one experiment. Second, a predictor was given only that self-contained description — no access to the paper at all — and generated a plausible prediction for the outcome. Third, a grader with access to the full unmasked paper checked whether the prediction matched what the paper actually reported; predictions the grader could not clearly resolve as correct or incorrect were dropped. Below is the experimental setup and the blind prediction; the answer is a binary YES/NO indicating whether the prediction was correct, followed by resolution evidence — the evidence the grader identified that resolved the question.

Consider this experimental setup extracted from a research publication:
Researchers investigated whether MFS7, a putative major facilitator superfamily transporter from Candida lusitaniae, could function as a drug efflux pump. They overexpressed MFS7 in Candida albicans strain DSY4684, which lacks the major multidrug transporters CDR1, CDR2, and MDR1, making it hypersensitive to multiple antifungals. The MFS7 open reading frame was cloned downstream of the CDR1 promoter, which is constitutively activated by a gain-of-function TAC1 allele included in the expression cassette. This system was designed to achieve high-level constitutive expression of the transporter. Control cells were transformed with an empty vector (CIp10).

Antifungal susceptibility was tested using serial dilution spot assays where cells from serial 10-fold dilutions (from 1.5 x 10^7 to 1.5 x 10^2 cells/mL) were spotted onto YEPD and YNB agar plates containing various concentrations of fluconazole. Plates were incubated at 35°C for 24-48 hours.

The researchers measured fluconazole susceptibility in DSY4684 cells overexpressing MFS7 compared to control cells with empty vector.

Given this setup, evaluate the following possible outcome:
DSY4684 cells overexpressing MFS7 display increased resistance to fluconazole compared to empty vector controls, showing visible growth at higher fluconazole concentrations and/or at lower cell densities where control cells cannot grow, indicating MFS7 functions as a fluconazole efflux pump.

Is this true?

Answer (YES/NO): YES